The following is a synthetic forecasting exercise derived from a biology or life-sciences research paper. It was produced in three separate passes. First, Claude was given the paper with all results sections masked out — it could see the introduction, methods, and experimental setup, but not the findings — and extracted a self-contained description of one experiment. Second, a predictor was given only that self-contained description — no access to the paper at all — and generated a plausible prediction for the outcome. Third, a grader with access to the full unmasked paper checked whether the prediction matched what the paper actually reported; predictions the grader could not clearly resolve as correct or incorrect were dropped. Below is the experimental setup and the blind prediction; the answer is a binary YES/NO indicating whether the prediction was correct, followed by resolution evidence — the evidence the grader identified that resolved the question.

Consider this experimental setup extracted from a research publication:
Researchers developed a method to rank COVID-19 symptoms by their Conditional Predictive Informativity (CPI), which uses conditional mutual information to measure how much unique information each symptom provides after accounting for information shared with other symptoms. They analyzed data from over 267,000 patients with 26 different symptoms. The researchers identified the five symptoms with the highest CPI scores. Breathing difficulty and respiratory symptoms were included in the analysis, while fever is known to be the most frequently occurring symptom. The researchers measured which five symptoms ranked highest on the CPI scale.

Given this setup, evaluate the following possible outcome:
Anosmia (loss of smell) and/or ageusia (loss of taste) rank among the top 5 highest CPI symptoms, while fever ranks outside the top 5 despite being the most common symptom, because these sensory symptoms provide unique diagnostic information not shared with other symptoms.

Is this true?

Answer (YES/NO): NO